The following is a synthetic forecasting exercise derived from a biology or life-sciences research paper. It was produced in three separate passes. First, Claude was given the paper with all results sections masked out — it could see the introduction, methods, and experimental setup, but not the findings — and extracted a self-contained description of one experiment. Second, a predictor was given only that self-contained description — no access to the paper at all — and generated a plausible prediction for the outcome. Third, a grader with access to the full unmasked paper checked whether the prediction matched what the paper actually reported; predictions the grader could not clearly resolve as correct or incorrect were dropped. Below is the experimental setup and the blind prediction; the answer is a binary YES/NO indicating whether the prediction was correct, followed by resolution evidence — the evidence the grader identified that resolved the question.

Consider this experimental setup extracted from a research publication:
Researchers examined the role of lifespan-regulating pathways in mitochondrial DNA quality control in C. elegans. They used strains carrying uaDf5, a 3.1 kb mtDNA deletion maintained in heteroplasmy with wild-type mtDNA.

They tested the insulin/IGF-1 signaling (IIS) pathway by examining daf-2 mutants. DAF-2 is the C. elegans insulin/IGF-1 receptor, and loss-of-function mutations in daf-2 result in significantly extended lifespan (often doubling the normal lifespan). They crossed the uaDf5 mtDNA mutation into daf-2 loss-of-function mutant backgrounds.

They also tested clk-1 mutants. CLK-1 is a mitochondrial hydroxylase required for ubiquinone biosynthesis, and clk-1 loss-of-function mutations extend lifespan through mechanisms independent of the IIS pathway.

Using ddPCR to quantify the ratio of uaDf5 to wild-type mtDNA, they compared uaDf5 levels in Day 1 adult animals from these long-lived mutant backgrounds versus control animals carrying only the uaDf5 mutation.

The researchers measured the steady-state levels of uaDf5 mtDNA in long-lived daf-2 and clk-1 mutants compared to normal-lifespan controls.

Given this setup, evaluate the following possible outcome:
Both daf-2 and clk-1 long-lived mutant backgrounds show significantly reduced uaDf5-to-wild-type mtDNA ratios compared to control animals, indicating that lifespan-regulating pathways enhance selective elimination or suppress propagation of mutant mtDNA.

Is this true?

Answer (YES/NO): YES